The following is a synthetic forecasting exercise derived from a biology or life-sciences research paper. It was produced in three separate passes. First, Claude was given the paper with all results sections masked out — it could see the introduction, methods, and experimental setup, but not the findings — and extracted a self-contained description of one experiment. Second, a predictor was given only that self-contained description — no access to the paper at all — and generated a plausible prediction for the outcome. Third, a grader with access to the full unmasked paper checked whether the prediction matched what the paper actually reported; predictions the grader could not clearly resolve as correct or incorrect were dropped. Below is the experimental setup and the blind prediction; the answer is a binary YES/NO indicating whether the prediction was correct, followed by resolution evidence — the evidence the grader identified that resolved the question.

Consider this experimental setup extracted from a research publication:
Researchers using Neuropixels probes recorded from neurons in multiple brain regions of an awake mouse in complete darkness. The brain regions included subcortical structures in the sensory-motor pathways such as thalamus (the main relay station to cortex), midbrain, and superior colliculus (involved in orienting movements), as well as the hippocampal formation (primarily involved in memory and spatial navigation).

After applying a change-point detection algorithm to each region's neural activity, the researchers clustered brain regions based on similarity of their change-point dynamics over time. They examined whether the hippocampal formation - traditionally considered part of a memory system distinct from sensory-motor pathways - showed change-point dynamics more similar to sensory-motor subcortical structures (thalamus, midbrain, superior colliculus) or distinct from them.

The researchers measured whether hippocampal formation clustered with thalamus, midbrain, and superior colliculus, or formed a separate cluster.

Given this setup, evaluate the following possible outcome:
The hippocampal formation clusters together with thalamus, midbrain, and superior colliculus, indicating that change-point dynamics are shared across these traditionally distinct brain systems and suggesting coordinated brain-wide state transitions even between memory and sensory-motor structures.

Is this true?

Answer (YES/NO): YES